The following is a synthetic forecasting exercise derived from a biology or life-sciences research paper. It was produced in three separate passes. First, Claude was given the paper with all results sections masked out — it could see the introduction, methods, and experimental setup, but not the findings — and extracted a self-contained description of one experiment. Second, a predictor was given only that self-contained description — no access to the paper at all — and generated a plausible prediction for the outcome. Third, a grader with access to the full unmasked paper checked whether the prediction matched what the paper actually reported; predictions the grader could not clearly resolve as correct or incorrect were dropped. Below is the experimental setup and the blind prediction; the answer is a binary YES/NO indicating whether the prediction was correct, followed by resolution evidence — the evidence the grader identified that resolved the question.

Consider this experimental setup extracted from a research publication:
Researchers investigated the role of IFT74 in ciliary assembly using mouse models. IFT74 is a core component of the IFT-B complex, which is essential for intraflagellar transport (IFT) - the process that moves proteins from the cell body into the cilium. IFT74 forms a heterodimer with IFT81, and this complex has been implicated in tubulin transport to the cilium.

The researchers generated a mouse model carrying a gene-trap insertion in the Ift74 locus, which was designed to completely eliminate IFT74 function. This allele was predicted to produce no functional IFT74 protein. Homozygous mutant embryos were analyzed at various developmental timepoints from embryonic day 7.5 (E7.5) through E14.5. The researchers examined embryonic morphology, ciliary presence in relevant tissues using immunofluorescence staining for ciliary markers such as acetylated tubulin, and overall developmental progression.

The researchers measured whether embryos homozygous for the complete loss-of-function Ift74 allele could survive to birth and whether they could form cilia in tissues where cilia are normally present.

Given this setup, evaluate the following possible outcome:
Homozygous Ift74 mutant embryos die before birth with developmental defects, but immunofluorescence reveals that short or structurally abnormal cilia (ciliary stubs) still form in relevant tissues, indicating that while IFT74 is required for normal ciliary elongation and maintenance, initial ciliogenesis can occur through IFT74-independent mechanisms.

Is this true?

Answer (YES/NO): NO